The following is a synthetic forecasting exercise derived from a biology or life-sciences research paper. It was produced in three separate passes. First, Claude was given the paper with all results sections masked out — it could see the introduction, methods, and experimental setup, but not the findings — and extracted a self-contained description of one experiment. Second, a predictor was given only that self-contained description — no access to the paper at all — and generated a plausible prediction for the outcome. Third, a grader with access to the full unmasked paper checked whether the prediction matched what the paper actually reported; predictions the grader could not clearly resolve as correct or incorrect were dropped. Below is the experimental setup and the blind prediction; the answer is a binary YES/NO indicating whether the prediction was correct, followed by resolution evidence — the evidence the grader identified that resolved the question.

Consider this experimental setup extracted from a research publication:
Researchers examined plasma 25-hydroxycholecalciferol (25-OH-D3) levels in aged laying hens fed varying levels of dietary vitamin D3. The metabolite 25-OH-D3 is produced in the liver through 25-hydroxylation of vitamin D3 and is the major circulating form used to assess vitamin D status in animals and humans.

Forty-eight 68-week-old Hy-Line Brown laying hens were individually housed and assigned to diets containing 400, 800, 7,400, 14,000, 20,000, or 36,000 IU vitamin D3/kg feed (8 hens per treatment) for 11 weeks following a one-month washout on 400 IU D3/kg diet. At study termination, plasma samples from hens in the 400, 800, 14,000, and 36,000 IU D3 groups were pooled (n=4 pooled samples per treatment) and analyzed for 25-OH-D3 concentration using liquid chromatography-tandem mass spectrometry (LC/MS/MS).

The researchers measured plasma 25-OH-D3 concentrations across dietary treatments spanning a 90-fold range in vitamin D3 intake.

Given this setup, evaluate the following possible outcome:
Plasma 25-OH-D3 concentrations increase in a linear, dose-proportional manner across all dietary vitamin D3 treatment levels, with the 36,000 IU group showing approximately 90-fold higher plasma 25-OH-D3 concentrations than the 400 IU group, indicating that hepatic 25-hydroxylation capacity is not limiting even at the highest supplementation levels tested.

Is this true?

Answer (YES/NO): NO